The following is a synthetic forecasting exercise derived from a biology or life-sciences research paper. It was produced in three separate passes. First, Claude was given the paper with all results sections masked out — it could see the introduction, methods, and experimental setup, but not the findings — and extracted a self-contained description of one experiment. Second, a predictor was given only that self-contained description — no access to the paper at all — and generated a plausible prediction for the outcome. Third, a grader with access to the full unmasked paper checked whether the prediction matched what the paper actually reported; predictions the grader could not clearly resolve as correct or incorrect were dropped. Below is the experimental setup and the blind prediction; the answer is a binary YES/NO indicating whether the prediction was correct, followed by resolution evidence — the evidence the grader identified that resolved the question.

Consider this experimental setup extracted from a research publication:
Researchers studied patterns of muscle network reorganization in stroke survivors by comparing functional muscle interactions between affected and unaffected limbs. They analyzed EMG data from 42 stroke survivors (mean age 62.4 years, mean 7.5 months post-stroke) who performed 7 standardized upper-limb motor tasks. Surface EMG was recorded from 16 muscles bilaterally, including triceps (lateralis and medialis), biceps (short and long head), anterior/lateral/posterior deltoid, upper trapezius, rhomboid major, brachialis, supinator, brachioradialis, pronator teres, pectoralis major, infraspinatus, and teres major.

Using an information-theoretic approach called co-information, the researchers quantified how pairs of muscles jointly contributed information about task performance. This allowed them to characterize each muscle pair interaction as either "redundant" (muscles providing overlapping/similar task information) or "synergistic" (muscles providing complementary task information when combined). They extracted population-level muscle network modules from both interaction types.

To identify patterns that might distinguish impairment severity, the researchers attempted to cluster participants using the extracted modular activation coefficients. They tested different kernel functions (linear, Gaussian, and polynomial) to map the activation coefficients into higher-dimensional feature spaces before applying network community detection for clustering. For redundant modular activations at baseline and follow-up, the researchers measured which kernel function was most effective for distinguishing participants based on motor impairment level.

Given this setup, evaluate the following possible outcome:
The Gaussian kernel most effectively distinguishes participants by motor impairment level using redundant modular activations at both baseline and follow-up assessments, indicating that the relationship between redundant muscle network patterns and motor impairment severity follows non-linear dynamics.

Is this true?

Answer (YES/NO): NO